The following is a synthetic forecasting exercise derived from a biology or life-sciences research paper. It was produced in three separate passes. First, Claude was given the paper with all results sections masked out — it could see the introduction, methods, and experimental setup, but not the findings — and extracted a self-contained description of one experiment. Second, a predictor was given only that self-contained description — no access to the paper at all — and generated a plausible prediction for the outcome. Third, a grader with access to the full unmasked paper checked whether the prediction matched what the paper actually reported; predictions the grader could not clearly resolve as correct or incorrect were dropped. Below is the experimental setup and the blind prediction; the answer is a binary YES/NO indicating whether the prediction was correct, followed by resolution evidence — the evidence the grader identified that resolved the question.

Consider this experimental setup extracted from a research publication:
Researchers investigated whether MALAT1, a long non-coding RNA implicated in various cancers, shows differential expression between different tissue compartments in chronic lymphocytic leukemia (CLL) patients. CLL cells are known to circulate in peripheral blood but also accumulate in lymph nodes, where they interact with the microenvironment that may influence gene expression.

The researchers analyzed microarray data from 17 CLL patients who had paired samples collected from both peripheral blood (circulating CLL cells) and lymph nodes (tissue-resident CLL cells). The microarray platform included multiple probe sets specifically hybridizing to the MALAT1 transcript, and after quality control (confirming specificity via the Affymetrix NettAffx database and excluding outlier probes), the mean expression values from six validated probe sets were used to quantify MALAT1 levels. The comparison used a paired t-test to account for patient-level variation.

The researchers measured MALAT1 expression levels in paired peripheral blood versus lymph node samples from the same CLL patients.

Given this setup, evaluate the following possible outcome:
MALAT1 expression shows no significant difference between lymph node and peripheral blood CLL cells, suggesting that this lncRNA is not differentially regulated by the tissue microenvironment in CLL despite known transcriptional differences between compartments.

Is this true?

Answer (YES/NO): YES